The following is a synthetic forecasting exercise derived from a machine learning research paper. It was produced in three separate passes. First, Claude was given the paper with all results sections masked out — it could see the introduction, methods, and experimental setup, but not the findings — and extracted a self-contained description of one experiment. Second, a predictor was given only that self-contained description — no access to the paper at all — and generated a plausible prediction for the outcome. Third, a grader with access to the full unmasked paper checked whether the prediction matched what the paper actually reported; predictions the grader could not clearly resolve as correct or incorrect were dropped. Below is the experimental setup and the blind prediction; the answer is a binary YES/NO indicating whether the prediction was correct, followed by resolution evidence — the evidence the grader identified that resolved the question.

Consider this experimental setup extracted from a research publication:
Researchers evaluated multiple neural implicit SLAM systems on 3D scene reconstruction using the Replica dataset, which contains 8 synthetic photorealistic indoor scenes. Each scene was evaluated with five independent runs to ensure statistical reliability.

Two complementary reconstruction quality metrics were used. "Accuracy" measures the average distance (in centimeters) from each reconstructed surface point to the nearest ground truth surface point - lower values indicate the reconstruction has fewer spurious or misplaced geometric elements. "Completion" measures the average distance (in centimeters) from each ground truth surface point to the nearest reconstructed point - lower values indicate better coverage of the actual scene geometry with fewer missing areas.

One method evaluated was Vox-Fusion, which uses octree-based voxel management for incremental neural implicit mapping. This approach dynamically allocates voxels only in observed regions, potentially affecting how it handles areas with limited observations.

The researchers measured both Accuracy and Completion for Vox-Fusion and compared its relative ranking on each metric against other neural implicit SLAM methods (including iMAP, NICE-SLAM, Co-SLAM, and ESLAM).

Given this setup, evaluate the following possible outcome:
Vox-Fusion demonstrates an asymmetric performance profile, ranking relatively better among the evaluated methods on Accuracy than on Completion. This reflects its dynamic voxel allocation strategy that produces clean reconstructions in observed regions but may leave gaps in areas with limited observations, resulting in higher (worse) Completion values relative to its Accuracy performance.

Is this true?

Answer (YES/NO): YES